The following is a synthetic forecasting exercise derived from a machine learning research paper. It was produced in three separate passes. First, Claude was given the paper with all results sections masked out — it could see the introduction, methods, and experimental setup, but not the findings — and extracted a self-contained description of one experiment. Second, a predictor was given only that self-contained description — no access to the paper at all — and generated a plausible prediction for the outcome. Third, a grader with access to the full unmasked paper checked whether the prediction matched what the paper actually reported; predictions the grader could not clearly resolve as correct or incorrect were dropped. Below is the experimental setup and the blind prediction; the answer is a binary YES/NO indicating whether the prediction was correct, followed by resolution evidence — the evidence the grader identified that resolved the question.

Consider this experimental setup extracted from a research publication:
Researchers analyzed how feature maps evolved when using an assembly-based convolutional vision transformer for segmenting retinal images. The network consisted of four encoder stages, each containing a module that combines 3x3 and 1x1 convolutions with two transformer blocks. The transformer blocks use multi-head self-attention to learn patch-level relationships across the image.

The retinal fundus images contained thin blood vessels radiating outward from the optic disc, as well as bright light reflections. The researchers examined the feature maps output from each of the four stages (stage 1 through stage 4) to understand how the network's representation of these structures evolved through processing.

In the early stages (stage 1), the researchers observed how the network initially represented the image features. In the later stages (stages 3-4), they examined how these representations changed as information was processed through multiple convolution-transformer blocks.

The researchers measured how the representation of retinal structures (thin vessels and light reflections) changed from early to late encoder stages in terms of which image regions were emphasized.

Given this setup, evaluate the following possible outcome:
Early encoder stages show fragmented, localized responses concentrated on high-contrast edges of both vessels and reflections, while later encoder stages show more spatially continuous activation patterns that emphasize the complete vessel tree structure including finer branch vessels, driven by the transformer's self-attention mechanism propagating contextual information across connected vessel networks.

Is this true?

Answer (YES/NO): NO